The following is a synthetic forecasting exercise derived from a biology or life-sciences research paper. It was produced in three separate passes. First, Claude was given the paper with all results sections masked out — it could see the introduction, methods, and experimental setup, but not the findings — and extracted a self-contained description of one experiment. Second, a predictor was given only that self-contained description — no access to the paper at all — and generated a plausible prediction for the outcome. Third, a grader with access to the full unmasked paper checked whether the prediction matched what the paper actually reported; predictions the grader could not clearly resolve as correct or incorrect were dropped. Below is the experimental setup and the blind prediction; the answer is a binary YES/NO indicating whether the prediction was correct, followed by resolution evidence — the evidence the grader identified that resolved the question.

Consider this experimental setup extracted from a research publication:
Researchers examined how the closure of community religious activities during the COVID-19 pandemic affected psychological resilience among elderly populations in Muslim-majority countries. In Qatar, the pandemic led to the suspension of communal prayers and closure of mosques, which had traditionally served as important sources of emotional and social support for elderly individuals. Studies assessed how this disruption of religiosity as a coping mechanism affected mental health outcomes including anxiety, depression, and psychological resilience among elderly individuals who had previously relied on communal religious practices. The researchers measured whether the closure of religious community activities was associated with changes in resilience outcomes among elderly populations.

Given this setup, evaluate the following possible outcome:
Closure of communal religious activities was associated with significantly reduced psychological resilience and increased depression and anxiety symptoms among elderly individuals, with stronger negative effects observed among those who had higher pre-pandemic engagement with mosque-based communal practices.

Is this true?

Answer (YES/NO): NO